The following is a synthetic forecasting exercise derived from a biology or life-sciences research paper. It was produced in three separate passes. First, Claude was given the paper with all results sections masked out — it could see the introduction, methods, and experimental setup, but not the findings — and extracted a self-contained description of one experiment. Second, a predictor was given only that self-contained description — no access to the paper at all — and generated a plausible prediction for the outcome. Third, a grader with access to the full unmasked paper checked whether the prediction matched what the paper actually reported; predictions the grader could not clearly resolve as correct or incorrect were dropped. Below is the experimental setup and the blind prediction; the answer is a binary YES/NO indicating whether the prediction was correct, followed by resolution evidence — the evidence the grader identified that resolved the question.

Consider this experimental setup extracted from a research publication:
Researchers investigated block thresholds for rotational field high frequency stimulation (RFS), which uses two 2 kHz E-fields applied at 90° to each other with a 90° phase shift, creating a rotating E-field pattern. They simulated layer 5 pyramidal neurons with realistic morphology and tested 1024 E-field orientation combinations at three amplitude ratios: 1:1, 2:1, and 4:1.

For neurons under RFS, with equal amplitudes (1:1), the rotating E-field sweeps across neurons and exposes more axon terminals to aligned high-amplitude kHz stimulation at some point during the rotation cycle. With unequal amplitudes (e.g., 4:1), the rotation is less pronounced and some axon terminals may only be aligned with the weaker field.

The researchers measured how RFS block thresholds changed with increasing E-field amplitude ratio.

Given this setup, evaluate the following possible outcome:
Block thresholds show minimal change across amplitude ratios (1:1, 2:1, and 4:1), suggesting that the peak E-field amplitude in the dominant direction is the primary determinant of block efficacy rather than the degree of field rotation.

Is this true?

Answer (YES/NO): NO